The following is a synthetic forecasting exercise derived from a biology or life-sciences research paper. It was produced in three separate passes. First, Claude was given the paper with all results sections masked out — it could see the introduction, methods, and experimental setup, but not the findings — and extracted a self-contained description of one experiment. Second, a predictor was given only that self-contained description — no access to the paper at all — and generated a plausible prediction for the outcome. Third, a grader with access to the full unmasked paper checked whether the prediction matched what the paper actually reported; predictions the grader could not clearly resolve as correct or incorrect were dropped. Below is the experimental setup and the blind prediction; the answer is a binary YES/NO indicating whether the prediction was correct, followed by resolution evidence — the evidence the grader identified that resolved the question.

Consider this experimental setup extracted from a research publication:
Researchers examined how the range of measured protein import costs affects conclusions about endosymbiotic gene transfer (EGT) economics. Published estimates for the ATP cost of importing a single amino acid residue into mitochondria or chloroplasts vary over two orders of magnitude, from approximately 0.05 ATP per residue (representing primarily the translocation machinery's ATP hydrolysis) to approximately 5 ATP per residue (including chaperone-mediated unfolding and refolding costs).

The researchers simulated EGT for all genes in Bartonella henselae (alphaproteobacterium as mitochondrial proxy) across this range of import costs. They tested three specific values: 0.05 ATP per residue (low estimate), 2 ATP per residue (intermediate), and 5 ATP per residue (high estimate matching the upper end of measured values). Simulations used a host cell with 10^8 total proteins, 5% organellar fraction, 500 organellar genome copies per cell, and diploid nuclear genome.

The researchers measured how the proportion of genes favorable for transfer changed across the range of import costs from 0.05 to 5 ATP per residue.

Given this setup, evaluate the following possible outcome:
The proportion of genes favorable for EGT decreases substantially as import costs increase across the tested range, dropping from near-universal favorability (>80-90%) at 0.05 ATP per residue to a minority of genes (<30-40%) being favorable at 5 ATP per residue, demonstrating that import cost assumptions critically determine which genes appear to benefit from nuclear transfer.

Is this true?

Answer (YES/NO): NO